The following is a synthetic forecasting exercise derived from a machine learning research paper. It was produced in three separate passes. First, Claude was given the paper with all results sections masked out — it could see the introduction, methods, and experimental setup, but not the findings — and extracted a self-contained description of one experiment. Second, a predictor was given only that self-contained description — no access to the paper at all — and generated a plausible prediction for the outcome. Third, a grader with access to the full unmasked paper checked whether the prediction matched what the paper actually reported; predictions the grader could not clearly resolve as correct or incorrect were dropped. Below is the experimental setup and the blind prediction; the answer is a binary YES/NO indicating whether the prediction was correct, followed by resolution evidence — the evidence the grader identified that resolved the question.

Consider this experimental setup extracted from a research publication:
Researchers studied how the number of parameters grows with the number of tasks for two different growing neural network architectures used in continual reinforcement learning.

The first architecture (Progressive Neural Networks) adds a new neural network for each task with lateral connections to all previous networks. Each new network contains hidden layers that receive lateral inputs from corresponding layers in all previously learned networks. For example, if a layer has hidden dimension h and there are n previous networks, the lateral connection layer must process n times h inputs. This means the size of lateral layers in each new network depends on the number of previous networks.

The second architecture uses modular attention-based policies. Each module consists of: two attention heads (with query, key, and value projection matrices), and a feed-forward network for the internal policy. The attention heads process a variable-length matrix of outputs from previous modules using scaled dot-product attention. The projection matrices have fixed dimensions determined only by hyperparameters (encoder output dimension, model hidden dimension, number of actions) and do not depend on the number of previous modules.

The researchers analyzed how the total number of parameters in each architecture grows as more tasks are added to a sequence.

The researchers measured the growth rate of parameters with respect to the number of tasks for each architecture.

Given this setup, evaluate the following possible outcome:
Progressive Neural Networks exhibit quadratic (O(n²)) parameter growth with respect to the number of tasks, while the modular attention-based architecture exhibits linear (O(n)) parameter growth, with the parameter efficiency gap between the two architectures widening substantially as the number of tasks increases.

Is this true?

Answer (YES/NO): YES